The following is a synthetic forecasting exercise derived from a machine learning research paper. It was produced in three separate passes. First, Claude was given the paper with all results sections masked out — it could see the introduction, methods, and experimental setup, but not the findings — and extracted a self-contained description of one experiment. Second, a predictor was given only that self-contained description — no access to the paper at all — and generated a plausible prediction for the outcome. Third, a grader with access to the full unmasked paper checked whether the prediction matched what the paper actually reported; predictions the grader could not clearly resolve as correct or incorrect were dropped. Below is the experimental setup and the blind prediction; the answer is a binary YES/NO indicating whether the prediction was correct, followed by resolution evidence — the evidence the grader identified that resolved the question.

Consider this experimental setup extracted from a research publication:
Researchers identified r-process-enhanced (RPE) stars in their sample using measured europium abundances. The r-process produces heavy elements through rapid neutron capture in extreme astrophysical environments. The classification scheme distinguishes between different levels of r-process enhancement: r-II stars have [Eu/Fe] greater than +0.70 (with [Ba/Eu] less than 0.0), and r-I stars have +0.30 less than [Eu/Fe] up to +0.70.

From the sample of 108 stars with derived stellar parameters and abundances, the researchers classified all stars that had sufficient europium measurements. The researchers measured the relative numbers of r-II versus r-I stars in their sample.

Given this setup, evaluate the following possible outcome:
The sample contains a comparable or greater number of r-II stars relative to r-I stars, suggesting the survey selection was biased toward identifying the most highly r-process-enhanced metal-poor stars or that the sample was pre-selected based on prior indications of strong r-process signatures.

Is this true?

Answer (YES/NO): NO